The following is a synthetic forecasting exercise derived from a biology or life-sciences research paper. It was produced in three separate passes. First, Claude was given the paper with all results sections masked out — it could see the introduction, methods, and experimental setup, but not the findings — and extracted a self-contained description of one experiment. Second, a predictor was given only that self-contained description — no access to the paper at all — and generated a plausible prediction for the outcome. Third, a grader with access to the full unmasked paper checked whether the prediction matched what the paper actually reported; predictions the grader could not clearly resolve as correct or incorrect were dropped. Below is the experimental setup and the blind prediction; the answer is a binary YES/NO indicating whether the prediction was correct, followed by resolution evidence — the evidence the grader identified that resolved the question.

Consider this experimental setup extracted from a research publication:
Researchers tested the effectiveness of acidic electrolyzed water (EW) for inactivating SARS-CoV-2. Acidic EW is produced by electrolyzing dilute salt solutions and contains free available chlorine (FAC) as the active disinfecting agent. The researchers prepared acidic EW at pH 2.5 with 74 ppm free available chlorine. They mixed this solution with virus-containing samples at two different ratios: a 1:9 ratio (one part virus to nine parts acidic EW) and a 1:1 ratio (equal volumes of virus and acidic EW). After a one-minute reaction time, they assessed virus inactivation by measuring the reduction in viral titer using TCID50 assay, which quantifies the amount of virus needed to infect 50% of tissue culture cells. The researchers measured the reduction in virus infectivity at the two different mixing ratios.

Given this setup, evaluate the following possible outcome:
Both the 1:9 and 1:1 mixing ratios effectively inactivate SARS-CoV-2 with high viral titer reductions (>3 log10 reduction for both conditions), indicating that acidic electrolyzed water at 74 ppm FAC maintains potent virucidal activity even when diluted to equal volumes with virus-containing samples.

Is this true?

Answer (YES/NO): NO